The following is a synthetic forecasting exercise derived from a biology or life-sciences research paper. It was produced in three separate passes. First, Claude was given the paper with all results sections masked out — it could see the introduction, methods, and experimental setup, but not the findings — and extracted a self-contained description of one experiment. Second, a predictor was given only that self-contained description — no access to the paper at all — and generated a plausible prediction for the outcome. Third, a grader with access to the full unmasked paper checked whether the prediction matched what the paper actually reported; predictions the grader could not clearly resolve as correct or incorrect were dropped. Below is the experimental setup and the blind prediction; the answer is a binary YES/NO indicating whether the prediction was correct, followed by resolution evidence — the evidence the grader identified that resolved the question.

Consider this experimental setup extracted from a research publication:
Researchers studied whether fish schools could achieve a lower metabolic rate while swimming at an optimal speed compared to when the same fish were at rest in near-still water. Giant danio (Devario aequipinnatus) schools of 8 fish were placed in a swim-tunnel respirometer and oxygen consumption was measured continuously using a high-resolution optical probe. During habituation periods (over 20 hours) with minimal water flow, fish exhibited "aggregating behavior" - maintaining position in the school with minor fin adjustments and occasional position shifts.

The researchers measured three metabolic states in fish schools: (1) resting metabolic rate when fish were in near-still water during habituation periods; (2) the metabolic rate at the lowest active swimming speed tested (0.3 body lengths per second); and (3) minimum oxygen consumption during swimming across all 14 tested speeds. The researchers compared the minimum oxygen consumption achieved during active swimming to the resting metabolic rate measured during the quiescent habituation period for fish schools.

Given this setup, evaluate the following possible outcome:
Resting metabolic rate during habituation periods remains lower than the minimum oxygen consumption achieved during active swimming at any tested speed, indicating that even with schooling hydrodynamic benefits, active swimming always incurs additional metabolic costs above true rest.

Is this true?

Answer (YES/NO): NO